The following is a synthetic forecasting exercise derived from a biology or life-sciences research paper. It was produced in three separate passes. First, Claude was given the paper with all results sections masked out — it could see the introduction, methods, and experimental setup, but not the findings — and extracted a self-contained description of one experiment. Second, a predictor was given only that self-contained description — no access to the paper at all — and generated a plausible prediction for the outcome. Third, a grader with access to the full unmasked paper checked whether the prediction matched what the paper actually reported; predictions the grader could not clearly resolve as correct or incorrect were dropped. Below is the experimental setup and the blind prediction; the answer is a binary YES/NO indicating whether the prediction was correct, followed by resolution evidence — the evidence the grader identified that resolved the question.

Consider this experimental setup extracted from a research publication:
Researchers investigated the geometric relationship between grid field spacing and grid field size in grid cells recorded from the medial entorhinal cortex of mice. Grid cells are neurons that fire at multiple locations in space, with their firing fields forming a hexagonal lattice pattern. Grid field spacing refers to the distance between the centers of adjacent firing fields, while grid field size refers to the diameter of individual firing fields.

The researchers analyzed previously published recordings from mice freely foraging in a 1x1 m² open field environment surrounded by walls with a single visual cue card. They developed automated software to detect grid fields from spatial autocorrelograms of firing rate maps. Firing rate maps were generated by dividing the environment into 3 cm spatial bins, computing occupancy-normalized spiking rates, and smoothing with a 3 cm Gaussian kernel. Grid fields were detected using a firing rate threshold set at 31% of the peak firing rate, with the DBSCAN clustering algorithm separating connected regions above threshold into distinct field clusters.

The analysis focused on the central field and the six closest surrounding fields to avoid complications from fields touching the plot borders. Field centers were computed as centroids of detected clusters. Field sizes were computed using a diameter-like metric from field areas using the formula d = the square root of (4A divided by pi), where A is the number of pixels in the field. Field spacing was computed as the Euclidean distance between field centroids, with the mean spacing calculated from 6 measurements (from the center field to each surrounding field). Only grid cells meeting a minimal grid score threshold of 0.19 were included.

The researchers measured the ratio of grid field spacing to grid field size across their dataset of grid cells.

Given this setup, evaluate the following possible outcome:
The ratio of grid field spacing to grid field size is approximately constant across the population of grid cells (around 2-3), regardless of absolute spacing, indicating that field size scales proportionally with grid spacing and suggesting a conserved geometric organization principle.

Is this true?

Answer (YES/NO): YES